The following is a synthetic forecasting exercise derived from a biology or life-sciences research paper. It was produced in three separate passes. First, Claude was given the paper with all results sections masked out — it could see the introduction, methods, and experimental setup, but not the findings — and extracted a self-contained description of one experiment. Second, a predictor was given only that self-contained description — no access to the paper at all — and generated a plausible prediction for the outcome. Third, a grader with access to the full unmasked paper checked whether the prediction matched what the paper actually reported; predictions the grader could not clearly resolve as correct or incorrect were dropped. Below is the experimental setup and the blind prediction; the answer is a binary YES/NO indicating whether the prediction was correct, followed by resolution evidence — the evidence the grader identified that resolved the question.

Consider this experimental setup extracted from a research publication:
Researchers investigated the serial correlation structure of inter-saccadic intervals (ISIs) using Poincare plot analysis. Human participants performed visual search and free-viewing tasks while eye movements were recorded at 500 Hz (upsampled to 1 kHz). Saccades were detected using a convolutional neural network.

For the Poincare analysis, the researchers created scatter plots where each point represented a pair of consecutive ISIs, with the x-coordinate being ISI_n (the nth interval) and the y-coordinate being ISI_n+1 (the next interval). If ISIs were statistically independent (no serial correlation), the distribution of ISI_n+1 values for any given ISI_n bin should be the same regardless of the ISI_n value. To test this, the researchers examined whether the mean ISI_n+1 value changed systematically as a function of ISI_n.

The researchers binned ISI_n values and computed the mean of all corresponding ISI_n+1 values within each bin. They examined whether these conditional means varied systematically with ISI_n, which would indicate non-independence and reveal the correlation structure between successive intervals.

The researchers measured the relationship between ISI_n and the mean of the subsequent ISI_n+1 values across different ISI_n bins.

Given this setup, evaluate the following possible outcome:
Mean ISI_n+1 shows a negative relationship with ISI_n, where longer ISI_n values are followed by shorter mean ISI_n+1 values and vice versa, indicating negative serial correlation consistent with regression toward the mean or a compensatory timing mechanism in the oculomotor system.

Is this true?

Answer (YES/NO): NO